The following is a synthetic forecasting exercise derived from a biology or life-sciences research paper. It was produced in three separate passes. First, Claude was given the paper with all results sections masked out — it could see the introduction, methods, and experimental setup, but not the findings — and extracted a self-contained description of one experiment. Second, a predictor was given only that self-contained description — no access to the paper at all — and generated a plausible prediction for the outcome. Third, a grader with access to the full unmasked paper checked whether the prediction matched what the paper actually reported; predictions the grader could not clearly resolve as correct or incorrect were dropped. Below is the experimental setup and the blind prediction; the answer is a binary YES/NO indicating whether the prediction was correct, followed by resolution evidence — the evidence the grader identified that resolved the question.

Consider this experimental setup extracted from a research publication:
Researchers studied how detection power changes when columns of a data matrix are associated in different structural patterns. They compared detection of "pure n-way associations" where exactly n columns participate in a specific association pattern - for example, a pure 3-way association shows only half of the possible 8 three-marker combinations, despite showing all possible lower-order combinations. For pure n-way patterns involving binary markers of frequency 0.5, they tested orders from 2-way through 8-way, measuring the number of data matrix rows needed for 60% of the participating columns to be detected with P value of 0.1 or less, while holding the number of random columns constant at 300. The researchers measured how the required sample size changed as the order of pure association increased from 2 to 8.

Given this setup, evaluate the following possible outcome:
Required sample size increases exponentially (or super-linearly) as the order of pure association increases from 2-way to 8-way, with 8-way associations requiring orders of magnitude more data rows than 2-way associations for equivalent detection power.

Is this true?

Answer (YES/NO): YES